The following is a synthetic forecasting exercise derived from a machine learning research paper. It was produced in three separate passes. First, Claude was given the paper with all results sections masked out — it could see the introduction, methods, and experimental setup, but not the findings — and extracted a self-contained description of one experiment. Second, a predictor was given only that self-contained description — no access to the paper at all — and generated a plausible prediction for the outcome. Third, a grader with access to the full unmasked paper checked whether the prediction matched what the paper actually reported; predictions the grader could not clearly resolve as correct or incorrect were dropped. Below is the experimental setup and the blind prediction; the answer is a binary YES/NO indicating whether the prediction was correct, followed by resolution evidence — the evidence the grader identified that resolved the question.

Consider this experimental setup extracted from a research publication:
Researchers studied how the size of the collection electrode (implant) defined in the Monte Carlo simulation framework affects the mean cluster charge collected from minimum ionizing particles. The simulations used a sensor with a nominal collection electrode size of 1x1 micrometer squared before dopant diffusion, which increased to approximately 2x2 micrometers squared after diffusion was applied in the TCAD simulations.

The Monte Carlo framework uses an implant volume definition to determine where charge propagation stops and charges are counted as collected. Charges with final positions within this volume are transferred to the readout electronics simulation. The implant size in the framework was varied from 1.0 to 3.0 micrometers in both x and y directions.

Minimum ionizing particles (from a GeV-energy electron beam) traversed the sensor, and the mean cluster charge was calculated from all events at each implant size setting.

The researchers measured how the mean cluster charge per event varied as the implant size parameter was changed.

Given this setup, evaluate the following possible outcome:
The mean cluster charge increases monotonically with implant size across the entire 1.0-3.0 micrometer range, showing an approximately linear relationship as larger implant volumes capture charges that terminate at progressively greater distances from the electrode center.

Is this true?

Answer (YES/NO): NO